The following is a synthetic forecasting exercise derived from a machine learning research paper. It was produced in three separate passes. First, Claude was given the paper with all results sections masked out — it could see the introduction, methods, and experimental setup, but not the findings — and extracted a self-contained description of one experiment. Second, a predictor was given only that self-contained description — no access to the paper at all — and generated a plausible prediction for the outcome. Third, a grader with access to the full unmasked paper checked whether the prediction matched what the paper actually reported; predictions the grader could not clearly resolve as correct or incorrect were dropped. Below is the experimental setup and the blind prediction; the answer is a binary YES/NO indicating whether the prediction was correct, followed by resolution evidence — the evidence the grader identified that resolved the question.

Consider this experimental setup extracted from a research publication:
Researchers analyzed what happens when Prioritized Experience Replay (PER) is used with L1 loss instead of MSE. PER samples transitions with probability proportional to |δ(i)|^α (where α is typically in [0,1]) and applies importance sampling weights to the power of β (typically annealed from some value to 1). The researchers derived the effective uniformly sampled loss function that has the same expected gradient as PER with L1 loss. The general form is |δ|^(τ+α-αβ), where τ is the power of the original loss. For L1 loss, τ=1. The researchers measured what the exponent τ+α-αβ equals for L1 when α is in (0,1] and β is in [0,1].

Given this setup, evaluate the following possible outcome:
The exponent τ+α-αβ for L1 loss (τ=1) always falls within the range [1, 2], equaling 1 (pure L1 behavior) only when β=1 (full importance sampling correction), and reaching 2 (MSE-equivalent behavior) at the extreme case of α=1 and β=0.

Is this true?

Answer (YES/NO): YES